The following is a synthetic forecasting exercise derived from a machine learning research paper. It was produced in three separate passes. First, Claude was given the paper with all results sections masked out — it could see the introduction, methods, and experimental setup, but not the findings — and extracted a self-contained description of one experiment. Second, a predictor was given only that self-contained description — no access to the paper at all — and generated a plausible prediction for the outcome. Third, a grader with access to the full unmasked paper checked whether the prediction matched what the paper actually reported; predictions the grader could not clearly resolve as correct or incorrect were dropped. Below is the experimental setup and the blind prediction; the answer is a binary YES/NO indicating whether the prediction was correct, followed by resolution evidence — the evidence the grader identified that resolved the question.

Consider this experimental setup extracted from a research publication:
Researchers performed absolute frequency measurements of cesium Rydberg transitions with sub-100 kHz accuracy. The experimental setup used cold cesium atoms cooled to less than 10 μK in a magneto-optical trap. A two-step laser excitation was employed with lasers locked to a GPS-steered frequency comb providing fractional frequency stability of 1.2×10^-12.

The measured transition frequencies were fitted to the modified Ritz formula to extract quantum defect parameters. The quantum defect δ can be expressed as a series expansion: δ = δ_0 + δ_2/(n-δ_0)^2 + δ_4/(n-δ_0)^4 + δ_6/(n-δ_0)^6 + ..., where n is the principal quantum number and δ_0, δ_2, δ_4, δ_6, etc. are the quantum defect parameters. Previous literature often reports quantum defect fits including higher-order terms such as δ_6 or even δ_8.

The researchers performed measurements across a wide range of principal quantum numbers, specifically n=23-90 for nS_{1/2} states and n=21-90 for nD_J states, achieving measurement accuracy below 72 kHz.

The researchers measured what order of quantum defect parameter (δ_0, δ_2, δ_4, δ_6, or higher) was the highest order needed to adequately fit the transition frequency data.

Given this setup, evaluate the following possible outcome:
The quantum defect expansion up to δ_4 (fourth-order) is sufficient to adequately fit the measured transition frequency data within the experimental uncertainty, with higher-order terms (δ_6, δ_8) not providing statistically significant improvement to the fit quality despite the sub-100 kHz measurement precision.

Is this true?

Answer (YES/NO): YES